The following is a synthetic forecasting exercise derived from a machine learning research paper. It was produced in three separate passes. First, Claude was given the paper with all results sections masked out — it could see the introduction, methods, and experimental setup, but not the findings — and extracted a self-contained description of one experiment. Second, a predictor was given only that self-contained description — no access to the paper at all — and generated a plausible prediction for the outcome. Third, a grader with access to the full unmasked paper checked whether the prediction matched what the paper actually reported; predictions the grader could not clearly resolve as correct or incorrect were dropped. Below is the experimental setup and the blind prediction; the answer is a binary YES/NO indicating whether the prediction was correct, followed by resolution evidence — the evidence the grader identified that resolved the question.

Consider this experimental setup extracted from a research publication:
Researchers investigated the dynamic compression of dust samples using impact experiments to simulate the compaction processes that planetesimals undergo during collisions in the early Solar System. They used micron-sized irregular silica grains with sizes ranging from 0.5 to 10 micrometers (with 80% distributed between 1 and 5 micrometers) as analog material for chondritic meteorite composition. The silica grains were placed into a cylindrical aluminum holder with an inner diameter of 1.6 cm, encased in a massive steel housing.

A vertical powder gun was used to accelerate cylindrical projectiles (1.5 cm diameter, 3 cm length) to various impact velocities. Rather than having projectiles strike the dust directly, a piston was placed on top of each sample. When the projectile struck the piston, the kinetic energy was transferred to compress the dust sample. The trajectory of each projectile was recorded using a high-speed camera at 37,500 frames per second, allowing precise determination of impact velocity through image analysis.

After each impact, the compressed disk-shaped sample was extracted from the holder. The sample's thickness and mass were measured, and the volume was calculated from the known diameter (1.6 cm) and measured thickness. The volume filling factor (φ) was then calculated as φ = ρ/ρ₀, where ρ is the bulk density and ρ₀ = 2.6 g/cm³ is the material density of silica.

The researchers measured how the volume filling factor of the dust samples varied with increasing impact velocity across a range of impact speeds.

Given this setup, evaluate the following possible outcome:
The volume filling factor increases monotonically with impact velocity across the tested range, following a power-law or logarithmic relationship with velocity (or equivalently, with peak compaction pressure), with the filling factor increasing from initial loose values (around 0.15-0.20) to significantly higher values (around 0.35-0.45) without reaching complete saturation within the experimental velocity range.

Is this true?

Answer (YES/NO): NO